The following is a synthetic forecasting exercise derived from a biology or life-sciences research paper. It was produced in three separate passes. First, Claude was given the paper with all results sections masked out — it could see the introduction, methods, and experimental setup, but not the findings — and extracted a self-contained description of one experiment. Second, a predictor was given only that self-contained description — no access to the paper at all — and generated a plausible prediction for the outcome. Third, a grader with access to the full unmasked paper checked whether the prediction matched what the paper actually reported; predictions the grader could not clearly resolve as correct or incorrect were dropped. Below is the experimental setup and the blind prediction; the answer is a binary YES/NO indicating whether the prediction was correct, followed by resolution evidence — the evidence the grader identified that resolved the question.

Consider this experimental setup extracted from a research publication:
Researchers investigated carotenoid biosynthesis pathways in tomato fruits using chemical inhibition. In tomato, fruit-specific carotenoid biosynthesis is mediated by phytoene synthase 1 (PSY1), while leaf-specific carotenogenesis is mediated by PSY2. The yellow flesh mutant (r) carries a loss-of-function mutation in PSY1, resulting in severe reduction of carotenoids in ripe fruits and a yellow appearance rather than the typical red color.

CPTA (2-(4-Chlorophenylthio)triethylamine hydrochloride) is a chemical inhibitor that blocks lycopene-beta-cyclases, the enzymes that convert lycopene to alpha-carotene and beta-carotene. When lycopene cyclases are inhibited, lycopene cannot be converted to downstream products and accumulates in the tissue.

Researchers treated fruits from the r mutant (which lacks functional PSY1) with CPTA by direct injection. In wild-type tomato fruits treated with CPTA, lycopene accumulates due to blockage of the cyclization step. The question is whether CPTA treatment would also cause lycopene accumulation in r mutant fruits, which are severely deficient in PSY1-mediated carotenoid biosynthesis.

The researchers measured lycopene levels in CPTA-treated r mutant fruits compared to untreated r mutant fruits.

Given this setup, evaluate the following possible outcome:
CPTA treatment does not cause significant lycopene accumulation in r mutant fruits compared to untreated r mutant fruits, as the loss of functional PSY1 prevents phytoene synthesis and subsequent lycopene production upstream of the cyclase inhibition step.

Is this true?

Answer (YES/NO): NO